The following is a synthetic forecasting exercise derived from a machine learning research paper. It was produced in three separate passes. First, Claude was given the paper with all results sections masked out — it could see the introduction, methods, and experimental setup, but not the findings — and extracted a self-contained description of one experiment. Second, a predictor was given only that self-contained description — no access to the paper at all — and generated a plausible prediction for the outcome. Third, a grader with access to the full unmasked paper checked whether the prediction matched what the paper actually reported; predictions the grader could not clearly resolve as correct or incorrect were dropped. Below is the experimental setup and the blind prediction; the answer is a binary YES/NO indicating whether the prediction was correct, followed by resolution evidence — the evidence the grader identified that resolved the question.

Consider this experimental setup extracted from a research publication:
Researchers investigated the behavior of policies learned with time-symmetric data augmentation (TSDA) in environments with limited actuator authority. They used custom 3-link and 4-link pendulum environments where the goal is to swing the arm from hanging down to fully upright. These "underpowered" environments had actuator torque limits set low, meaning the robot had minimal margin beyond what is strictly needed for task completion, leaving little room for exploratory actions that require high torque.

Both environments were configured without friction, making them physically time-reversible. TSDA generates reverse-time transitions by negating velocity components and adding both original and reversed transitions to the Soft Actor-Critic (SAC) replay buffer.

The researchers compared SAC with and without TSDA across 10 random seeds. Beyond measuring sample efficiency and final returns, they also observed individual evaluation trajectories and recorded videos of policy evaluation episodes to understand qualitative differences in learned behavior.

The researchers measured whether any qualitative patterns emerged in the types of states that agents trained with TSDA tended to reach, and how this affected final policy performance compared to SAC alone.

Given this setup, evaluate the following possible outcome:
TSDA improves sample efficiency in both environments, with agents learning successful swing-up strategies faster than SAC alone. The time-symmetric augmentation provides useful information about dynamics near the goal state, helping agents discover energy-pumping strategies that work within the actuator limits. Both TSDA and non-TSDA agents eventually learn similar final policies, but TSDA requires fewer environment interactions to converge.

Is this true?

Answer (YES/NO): NO